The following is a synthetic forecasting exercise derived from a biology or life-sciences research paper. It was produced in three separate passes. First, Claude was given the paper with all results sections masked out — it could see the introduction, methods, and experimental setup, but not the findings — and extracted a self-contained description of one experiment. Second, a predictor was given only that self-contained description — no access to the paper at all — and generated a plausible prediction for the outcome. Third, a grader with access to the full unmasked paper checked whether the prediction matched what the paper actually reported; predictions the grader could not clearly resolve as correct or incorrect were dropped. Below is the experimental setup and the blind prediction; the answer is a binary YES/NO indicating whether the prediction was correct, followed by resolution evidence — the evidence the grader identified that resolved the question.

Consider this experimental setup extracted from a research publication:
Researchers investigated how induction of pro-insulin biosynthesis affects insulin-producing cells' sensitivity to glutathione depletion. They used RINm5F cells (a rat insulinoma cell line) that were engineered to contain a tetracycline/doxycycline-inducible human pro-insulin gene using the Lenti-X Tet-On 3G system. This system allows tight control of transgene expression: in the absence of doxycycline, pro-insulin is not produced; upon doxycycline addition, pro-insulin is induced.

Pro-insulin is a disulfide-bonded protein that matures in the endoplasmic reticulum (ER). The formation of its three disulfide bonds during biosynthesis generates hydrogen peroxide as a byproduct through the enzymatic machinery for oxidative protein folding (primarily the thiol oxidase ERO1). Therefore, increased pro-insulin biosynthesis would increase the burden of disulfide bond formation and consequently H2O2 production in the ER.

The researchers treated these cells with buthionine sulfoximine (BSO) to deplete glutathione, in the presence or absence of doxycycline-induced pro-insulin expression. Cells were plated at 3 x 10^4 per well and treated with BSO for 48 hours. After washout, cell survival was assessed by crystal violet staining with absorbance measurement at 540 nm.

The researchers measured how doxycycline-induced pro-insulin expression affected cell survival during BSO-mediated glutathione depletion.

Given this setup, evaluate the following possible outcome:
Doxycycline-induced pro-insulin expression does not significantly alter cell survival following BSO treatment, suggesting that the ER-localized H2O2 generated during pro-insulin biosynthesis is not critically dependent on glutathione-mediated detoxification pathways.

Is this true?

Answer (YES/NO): NO